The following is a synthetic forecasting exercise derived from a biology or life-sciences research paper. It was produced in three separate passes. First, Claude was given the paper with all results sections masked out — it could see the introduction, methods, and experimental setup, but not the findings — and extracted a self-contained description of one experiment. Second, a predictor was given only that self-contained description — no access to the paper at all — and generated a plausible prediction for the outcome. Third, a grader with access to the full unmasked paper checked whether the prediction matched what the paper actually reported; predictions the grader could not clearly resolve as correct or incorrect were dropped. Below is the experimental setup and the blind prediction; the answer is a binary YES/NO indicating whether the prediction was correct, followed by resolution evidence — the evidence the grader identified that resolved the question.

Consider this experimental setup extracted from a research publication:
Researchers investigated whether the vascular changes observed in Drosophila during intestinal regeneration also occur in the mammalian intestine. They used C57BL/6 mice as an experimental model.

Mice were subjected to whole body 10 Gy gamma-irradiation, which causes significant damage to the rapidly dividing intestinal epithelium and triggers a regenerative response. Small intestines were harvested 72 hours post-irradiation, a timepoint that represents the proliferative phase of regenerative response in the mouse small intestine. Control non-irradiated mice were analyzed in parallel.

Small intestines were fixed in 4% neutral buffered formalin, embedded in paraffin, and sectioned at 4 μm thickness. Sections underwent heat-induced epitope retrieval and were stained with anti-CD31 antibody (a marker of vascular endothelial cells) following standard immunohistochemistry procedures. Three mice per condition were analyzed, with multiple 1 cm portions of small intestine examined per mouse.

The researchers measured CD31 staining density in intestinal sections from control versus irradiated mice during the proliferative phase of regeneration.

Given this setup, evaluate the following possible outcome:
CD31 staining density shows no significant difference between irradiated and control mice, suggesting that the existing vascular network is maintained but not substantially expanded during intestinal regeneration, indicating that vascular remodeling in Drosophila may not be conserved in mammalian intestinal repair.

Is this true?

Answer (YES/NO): NO